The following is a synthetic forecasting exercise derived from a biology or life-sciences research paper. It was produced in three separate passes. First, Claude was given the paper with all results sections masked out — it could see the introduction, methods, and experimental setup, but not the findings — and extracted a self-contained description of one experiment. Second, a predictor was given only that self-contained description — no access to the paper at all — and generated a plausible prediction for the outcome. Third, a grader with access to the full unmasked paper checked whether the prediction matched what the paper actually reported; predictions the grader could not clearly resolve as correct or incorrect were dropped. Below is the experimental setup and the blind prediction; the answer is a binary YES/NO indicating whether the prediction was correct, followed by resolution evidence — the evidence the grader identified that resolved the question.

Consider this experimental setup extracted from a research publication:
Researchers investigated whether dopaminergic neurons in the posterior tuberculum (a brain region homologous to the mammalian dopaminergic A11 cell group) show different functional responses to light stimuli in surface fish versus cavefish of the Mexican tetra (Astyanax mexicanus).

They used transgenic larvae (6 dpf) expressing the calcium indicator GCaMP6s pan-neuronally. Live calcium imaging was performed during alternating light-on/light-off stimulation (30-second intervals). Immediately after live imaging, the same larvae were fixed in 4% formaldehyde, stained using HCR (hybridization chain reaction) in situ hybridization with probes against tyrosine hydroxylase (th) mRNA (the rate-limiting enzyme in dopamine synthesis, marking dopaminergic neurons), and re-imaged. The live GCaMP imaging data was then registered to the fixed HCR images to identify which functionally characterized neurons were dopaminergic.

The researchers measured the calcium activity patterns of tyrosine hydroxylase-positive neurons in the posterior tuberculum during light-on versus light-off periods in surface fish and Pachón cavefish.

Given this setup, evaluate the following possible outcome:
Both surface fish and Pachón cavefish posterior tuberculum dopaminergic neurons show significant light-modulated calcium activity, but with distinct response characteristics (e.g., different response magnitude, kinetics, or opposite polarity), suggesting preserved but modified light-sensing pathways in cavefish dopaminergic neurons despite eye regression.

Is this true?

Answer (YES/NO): YES